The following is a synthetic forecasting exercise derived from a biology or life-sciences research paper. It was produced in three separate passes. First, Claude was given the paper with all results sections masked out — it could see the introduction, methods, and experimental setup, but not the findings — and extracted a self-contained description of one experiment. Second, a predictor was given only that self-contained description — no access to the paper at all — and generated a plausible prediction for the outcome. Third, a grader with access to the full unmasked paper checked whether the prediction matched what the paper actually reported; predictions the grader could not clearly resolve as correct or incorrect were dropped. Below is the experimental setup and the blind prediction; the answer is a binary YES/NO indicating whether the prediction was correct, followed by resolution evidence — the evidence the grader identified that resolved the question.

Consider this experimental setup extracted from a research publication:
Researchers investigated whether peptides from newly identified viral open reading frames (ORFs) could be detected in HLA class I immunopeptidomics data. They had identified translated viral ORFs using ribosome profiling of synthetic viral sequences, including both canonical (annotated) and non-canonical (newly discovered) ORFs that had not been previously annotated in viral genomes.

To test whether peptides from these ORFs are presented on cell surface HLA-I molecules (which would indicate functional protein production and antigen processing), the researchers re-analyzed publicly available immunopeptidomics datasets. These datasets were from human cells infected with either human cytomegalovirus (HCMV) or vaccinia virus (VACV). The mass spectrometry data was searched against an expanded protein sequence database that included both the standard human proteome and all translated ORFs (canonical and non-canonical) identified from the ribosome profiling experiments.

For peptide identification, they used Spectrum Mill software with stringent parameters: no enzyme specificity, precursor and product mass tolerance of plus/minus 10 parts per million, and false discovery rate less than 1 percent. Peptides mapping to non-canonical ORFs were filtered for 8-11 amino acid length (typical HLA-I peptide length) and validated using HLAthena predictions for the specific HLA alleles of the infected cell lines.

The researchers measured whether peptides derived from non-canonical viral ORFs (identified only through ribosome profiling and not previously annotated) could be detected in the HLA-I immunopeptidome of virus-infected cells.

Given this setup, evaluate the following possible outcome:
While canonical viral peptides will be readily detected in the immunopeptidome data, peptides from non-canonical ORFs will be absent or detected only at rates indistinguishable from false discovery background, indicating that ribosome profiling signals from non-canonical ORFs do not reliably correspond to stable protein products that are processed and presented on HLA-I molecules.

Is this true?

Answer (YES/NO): NO